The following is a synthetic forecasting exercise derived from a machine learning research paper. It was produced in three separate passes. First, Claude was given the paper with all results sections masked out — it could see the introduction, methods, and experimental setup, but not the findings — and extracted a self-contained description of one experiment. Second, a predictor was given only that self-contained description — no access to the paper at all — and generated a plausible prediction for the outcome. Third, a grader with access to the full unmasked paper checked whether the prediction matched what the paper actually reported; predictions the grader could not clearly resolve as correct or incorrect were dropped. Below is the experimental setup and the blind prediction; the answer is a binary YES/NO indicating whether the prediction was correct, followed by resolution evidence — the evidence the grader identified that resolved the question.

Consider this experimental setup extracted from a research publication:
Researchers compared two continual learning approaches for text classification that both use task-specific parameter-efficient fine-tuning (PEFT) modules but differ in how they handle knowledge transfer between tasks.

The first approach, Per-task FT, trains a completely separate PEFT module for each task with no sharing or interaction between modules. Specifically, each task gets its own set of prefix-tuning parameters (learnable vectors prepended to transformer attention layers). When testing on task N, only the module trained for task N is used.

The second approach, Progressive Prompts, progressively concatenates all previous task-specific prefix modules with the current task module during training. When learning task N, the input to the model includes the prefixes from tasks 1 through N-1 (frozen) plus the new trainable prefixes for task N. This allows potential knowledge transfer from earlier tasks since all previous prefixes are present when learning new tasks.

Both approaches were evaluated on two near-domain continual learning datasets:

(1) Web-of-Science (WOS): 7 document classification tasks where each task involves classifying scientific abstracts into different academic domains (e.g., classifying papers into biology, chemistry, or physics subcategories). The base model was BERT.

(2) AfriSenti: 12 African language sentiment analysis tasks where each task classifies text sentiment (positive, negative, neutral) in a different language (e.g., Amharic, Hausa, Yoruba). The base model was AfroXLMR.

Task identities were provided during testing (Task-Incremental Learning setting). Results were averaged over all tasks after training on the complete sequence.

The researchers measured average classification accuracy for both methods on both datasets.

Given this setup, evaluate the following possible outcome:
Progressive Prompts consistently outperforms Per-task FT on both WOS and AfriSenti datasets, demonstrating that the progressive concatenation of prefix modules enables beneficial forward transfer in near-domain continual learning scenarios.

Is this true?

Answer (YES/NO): NO